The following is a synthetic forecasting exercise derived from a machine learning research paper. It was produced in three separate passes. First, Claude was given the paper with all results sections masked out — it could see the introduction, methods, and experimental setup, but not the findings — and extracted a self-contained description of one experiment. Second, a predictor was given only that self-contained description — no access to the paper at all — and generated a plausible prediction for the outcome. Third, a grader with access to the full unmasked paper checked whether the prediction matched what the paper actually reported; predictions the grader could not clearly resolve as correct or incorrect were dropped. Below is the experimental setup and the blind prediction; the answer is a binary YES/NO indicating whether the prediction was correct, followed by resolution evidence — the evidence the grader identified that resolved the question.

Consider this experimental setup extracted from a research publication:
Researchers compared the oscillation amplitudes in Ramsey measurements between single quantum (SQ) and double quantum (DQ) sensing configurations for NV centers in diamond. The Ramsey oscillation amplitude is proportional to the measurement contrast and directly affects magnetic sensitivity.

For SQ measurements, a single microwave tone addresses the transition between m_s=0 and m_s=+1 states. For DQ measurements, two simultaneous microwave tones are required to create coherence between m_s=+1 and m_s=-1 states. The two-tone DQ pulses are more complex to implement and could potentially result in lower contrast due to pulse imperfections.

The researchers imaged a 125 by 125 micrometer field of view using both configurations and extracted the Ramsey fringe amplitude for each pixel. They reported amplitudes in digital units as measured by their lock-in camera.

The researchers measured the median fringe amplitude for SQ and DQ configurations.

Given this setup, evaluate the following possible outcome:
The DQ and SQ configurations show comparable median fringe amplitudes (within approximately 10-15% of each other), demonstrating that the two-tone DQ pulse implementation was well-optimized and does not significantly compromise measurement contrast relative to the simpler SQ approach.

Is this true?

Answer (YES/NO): YES